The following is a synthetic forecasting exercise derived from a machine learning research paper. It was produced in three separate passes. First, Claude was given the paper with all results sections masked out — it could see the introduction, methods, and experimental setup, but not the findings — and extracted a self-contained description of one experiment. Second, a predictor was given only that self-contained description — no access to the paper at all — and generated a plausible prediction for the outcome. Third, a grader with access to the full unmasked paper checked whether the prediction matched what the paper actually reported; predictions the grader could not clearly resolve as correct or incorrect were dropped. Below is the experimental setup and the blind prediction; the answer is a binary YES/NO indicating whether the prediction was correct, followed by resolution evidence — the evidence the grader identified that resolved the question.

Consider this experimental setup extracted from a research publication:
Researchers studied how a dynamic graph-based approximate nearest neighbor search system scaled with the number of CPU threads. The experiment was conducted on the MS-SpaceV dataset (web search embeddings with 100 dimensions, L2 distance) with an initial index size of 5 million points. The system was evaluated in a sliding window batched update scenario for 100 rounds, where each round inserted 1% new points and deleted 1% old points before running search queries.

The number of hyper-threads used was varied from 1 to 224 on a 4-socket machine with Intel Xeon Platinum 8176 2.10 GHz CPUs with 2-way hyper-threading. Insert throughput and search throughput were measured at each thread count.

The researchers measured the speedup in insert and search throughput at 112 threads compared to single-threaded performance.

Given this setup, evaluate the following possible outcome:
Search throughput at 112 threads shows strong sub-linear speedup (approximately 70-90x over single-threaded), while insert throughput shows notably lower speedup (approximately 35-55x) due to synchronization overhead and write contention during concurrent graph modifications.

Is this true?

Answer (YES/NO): NO